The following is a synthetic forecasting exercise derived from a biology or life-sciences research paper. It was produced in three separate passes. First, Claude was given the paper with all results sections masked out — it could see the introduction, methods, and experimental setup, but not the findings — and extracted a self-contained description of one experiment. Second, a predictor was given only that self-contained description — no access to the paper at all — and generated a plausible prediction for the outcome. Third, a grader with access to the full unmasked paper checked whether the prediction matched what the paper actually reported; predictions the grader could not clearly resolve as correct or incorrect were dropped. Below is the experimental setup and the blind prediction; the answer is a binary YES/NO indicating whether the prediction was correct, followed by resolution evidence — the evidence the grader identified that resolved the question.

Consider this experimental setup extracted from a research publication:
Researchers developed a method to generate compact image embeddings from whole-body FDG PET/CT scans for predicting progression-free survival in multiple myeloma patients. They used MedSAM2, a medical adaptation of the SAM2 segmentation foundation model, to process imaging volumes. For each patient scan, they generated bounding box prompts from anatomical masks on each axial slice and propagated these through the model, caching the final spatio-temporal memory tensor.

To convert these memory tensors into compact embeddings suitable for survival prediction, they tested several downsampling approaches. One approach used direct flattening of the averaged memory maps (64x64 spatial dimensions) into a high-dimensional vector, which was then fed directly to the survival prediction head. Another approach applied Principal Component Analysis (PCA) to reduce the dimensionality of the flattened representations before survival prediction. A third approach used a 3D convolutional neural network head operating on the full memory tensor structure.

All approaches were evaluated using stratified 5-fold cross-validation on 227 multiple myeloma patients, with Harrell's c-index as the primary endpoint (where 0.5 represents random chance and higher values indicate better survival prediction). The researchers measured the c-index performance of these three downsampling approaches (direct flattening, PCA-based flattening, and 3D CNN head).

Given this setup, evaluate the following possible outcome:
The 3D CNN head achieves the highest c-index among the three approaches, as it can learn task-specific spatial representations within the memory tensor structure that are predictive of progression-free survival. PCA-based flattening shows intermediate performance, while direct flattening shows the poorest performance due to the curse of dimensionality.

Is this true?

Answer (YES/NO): NO